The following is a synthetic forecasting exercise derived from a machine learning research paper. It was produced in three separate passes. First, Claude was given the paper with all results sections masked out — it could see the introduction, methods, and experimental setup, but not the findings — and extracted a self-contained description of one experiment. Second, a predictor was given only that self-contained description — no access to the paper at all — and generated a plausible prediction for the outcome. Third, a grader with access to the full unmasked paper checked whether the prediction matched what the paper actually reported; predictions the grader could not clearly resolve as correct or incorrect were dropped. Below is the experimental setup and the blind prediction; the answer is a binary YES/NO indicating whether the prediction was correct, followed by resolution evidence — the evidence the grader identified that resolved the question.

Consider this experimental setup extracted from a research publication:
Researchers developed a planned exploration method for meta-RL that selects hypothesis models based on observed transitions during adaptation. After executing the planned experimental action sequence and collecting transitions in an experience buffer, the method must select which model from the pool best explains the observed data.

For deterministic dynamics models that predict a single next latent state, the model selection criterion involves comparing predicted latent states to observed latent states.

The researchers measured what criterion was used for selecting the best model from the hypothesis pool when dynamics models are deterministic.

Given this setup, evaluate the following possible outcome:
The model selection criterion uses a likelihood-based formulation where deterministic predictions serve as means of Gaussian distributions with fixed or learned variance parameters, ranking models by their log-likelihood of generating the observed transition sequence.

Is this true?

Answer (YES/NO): NO